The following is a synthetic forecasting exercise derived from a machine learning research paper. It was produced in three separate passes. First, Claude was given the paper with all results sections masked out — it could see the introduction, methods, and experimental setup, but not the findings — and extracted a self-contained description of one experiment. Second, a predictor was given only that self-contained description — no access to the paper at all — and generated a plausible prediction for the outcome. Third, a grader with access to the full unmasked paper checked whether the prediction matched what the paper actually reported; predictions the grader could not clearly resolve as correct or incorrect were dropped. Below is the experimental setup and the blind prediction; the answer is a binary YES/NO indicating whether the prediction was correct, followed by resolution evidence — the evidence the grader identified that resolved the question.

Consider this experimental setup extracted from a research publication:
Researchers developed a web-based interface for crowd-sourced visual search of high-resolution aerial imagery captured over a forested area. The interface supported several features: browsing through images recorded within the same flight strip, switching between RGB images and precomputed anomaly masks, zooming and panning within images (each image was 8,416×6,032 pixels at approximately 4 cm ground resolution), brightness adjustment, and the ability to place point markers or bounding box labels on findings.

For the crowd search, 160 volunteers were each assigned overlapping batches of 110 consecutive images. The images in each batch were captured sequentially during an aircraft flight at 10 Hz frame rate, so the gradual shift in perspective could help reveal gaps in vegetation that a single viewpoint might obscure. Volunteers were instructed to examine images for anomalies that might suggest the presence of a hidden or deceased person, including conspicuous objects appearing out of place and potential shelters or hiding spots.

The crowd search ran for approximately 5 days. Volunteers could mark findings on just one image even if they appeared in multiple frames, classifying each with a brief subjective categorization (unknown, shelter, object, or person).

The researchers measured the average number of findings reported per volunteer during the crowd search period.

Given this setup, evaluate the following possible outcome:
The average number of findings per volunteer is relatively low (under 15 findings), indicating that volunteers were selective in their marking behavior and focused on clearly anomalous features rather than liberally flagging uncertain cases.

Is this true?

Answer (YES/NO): YES